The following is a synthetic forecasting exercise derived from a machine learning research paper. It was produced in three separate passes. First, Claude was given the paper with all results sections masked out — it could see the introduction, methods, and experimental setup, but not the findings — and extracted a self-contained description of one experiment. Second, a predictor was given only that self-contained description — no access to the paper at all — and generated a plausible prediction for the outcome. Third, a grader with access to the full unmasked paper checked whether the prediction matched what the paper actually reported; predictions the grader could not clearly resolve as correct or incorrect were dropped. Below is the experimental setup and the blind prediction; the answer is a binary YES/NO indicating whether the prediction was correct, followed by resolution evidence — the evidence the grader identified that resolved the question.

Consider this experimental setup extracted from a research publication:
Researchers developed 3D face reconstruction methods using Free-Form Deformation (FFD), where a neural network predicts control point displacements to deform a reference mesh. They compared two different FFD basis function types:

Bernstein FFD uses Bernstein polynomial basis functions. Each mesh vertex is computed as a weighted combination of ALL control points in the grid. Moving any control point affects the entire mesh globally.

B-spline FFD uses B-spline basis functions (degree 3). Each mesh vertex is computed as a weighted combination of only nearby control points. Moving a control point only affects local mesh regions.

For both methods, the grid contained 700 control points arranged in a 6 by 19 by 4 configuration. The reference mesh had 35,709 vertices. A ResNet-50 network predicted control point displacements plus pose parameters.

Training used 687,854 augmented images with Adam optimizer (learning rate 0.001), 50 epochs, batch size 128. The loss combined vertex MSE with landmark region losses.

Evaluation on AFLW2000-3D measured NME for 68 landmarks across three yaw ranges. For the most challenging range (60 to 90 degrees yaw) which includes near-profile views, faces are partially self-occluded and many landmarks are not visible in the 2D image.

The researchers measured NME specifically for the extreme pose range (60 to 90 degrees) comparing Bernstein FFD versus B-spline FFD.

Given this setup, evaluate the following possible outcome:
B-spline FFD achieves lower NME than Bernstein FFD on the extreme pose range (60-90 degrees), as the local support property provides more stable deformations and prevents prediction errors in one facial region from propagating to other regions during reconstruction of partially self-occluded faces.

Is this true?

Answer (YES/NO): YES